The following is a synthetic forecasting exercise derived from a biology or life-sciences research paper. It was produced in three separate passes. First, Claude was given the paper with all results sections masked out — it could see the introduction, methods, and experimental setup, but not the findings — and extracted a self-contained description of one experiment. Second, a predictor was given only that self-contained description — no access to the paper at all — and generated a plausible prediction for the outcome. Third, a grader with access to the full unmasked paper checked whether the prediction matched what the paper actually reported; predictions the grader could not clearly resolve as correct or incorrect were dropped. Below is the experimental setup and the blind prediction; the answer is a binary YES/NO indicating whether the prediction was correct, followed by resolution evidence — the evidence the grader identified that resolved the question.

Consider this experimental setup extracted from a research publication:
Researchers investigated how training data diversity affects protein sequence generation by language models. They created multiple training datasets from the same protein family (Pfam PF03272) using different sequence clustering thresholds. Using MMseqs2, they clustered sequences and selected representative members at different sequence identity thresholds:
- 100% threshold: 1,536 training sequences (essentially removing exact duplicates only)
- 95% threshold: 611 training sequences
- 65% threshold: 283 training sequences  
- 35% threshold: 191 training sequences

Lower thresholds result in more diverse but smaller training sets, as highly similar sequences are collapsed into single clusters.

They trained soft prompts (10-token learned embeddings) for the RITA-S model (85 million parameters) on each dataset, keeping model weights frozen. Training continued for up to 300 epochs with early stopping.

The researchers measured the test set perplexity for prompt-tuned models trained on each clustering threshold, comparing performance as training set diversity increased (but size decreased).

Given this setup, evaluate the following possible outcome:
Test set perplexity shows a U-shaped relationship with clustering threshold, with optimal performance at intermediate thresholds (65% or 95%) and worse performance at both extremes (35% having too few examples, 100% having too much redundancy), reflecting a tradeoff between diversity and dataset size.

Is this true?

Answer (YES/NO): NO